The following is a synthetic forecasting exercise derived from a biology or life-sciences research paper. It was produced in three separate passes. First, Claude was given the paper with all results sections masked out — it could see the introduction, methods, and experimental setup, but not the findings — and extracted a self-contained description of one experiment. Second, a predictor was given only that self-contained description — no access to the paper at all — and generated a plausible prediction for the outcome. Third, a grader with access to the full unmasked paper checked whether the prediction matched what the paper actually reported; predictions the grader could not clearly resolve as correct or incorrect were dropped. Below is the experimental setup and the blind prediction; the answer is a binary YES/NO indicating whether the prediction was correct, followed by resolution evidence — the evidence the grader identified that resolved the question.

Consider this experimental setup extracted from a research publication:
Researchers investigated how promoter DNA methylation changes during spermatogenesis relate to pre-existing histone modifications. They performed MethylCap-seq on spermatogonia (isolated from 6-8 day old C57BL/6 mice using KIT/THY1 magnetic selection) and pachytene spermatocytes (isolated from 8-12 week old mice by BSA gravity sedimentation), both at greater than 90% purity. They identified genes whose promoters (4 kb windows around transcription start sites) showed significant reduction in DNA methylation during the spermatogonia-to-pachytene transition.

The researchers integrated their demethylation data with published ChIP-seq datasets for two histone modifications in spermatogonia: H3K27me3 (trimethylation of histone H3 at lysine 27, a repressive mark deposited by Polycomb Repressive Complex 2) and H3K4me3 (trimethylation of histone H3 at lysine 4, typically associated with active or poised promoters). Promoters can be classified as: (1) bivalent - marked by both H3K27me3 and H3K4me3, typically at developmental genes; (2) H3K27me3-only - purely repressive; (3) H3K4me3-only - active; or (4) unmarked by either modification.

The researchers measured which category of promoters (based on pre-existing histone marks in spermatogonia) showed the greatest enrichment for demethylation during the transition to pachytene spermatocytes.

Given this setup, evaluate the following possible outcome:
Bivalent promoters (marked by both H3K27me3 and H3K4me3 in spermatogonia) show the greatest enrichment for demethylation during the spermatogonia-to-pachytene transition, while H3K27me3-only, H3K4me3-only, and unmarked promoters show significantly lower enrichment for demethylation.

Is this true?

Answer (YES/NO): NO